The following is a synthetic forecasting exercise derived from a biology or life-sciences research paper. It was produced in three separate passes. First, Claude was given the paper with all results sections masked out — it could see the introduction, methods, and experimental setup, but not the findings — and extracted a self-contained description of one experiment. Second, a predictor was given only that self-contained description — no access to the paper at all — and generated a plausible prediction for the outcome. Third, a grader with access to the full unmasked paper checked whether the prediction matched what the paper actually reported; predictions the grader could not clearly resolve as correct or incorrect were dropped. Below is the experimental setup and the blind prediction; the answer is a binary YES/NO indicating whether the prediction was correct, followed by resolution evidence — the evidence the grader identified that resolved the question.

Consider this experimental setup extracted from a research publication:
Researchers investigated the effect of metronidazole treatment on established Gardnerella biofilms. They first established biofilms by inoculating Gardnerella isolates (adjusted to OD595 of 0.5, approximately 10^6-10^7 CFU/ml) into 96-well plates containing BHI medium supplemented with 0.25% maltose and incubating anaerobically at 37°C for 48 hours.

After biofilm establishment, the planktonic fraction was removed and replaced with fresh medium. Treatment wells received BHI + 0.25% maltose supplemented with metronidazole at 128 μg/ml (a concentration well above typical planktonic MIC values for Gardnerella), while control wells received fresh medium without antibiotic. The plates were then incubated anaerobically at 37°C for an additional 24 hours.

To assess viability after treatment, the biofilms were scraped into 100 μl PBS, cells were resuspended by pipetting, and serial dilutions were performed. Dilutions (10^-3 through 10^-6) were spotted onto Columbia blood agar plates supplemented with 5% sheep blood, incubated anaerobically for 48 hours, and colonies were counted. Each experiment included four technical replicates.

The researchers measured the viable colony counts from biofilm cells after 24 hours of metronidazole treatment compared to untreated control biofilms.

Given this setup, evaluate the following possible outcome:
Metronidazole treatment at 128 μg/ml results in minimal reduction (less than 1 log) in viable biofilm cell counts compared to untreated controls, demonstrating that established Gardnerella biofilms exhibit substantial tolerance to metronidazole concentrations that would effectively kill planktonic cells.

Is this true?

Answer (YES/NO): NO